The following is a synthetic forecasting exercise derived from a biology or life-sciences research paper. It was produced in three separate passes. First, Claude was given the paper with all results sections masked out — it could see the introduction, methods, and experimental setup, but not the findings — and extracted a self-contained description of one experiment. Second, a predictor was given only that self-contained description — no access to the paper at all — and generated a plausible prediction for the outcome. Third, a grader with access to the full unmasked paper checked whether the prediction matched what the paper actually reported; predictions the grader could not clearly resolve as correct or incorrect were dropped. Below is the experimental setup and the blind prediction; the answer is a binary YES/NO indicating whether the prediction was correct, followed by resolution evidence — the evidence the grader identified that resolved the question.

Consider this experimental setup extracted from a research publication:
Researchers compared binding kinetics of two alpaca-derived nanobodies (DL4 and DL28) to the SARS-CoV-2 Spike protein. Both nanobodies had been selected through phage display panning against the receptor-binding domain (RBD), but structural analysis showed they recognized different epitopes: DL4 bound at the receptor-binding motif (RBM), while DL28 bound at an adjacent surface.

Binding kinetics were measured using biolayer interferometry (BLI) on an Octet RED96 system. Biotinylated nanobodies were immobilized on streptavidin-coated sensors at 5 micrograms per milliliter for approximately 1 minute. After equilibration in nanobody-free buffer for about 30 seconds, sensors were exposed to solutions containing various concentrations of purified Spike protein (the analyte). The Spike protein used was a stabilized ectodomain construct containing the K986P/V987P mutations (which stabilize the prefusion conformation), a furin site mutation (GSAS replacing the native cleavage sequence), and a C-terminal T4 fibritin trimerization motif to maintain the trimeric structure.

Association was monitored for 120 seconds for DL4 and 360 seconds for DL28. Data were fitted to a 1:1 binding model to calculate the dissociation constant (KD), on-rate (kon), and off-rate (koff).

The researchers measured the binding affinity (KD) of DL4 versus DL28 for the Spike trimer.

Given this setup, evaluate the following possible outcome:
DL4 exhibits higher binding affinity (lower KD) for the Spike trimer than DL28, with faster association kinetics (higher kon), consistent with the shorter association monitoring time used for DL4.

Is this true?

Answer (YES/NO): NO